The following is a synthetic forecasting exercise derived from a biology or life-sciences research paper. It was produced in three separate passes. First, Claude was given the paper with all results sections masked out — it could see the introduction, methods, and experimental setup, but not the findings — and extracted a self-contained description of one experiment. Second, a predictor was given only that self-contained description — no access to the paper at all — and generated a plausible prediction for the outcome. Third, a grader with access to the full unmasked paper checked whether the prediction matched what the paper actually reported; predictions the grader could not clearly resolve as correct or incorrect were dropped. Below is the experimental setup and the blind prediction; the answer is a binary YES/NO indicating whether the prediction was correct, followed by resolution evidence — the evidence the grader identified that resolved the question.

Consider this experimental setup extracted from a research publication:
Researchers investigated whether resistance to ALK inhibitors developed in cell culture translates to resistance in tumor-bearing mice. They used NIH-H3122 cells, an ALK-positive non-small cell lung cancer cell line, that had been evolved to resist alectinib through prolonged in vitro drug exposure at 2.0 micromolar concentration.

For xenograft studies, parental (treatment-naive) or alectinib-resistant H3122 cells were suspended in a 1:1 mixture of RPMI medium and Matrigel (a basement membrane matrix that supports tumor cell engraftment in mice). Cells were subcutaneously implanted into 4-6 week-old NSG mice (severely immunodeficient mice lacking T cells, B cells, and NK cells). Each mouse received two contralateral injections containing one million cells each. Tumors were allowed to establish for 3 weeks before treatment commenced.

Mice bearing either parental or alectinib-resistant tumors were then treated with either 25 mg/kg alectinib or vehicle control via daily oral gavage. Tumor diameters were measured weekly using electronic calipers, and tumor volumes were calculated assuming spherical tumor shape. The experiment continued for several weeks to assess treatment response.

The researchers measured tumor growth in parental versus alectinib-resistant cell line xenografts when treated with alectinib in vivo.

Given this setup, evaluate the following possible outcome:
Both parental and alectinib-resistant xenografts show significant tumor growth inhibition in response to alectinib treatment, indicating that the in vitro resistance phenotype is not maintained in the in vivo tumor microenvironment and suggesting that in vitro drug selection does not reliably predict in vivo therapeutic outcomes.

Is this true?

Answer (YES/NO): NO